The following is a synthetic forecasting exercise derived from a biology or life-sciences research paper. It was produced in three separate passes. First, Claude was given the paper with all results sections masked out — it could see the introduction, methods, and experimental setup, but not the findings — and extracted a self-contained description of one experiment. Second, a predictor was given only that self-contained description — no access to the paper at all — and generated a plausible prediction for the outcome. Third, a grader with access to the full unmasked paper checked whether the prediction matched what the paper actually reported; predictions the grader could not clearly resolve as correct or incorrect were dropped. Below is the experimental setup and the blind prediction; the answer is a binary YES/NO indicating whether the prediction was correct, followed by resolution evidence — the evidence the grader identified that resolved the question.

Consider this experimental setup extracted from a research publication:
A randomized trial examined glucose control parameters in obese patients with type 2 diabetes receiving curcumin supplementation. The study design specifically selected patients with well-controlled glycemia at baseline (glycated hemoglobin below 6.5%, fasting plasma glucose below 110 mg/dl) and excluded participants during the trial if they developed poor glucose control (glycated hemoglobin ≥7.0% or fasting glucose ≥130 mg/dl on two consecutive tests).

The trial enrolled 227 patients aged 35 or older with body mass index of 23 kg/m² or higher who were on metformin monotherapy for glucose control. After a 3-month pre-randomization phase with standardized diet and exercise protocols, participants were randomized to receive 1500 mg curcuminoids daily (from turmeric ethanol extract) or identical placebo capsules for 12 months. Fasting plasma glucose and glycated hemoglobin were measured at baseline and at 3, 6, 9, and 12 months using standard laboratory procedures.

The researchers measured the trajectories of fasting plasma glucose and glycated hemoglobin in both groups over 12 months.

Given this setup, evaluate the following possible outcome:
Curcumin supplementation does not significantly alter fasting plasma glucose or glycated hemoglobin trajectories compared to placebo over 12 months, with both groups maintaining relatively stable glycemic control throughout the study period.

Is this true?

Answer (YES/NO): NO